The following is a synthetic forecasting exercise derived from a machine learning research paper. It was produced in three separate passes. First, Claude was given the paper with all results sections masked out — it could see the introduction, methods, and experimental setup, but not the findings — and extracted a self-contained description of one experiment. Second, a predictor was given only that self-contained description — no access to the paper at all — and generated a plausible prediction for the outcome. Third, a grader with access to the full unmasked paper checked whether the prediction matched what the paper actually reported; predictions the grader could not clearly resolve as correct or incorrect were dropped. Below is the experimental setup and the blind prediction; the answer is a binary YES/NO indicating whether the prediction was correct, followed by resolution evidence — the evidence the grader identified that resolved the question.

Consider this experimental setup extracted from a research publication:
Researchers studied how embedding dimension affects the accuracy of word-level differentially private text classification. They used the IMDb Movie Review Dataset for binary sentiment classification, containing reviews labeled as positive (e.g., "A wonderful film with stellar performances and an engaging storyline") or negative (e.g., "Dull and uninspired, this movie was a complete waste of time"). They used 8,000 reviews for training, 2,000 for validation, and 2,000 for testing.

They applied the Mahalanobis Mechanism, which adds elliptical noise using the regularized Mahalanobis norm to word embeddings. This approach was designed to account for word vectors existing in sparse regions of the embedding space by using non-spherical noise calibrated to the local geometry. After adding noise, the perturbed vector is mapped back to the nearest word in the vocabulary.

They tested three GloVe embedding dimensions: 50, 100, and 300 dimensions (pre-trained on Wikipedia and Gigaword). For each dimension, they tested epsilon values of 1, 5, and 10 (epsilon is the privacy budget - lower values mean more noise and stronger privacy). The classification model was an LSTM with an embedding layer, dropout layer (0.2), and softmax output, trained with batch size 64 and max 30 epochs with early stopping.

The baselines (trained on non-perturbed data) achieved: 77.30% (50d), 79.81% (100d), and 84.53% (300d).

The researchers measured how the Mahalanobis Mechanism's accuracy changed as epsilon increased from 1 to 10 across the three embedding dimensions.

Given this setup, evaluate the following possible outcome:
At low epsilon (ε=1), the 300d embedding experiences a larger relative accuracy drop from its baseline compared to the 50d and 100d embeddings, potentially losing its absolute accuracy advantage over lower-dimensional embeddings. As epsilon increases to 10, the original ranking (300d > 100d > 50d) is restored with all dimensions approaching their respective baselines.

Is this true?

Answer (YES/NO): NO